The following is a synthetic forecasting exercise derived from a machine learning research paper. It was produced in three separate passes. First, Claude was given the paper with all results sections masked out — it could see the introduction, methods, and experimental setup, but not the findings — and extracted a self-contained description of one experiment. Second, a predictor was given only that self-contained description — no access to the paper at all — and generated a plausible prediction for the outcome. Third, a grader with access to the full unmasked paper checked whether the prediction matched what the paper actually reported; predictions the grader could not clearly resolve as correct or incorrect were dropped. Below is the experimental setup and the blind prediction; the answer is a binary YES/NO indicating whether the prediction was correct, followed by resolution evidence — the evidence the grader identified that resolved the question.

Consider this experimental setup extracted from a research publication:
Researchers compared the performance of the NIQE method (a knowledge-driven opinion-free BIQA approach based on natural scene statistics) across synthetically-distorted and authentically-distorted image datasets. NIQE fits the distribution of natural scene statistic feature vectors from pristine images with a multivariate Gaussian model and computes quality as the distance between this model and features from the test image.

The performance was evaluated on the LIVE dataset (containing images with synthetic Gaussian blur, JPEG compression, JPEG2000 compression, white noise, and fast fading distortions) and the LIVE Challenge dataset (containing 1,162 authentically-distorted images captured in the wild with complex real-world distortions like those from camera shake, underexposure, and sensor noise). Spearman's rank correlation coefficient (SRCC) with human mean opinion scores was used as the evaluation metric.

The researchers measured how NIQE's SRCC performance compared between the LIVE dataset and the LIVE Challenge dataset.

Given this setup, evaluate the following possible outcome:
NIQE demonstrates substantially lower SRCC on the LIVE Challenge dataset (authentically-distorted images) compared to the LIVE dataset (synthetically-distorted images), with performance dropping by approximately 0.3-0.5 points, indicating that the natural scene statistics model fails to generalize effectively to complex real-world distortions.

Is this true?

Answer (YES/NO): YES